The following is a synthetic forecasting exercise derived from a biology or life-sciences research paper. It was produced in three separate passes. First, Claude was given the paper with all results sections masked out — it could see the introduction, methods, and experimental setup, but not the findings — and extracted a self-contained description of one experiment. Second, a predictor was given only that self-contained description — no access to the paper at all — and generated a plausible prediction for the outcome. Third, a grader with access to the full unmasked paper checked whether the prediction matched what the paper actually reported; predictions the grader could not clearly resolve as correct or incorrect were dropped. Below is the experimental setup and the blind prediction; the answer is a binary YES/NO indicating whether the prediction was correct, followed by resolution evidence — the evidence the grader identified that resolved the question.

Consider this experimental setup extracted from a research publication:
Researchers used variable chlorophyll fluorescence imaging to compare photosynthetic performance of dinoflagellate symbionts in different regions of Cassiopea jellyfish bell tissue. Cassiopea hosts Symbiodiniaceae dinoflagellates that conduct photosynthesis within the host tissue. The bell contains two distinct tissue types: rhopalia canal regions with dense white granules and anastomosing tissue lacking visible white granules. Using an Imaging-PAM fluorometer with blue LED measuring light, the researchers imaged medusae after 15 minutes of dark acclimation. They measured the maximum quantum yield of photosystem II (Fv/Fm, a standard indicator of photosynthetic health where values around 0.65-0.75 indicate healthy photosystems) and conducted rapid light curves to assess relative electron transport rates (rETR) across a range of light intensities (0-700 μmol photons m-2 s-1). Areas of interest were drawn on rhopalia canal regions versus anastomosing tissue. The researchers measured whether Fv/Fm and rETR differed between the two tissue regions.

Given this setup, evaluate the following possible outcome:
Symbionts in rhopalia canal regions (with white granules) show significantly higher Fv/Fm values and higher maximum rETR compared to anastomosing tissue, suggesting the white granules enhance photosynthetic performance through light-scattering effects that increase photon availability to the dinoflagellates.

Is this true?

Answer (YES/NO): NO